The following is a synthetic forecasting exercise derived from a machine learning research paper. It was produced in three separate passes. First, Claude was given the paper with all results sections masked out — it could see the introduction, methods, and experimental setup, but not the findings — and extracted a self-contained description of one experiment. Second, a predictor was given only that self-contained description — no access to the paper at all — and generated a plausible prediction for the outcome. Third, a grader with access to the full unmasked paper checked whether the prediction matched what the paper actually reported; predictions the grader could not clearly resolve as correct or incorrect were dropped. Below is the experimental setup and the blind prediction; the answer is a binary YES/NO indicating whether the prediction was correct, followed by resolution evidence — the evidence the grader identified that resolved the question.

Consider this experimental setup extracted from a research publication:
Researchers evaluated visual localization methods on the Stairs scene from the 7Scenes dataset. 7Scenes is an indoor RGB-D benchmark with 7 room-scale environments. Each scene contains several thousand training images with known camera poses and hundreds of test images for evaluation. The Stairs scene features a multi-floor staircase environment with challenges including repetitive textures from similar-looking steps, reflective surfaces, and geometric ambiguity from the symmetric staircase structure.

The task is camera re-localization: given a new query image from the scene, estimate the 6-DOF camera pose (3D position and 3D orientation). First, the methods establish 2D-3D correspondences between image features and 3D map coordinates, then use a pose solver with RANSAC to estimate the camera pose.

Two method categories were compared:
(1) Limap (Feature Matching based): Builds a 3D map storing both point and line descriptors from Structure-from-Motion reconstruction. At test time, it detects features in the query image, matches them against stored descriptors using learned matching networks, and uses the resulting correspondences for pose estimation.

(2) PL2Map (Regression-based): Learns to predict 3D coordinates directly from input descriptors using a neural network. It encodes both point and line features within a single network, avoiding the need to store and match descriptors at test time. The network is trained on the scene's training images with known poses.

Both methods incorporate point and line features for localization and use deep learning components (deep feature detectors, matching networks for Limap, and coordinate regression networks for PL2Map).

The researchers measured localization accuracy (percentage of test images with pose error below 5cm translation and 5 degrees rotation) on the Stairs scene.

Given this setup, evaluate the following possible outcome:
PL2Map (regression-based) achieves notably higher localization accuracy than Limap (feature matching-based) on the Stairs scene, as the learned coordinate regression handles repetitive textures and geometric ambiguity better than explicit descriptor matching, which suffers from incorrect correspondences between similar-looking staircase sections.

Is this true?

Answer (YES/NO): NO